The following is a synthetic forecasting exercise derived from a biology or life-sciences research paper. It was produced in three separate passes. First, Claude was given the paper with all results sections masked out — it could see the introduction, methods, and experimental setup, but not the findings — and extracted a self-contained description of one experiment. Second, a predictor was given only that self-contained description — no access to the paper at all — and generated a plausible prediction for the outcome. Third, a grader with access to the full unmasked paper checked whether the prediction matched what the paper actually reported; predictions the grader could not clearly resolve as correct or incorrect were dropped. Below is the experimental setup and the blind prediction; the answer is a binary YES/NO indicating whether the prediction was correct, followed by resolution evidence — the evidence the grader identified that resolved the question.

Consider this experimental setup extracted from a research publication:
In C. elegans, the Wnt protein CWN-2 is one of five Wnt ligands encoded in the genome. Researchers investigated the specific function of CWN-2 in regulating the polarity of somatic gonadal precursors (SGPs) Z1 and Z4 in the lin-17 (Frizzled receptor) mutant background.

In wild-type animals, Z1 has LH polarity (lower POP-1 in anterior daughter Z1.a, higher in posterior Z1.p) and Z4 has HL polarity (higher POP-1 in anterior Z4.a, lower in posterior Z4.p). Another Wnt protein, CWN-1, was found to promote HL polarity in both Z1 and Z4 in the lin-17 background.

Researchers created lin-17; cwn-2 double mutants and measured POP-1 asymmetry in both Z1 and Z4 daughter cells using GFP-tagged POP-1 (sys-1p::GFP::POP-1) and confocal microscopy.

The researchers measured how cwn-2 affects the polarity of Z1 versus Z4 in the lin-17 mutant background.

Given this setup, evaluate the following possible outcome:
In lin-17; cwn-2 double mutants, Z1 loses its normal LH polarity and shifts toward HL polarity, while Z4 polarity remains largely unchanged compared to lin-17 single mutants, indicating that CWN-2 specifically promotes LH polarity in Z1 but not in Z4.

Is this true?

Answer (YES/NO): NO